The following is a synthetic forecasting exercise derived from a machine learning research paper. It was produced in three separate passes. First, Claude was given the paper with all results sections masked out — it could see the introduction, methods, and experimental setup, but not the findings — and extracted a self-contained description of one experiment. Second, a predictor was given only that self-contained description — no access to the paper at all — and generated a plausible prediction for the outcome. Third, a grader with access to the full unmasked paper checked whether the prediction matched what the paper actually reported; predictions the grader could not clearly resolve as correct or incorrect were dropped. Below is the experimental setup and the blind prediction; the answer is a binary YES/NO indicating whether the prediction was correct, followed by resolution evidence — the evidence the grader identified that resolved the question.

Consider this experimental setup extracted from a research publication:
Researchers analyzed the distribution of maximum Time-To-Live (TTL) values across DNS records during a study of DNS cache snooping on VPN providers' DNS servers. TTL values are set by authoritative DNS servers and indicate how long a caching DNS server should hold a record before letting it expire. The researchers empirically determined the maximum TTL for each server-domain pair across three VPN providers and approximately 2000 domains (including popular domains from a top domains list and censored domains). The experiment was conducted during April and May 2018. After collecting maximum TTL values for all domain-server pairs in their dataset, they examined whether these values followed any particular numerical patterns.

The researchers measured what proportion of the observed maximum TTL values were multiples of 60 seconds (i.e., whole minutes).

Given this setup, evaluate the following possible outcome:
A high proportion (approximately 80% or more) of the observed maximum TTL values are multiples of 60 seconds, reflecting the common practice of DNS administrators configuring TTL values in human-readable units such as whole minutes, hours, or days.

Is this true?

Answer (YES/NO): YES